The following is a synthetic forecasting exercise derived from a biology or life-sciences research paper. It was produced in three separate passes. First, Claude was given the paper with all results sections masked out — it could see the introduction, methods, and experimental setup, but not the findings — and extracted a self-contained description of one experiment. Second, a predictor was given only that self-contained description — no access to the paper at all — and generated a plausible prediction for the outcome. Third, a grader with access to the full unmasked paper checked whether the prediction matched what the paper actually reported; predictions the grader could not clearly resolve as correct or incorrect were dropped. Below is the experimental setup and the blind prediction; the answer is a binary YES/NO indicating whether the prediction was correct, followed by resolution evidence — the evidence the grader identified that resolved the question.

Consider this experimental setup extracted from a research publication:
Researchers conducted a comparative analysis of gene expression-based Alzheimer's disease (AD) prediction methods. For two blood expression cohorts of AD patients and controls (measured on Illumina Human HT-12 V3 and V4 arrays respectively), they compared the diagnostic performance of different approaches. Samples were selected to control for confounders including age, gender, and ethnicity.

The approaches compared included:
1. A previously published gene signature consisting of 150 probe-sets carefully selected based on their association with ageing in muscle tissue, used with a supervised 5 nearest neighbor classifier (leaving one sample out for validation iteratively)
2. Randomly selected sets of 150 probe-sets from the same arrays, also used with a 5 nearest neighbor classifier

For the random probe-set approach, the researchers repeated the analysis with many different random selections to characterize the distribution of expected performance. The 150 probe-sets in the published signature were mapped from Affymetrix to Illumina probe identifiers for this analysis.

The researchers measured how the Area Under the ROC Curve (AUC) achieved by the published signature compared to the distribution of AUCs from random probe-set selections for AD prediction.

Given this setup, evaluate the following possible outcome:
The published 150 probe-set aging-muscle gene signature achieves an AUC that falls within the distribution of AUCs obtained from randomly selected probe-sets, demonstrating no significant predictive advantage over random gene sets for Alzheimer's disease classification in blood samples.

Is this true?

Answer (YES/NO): YES